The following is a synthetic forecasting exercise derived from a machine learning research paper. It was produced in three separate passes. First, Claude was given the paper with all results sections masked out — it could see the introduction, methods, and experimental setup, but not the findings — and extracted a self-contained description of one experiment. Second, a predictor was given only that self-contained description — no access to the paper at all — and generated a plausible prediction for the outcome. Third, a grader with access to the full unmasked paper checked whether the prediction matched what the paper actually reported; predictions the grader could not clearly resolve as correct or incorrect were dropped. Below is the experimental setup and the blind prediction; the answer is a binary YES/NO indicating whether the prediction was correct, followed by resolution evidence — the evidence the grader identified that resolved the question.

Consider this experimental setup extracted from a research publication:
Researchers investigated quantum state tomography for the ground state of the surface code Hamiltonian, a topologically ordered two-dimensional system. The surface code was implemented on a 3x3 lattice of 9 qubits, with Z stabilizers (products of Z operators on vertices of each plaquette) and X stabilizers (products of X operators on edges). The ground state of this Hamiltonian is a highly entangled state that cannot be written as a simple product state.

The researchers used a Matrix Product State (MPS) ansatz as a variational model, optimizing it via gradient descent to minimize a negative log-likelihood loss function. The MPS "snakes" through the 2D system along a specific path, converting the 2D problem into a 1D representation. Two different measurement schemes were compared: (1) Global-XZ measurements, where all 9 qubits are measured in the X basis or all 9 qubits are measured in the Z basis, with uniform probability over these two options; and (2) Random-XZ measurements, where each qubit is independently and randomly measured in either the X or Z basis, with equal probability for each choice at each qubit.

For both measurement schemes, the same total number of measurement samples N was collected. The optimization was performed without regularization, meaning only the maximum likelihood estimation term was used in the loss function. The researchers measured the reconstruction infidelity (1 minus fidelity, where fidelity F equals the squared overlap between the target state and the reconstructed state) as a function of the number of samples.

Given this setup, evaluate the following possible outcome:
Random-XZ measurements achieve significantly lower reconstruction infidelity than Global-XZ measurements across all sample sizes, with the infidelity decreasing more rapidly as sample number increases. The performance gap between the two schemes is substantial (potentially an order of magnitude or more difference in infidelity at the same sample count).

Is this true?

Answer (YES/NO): NO